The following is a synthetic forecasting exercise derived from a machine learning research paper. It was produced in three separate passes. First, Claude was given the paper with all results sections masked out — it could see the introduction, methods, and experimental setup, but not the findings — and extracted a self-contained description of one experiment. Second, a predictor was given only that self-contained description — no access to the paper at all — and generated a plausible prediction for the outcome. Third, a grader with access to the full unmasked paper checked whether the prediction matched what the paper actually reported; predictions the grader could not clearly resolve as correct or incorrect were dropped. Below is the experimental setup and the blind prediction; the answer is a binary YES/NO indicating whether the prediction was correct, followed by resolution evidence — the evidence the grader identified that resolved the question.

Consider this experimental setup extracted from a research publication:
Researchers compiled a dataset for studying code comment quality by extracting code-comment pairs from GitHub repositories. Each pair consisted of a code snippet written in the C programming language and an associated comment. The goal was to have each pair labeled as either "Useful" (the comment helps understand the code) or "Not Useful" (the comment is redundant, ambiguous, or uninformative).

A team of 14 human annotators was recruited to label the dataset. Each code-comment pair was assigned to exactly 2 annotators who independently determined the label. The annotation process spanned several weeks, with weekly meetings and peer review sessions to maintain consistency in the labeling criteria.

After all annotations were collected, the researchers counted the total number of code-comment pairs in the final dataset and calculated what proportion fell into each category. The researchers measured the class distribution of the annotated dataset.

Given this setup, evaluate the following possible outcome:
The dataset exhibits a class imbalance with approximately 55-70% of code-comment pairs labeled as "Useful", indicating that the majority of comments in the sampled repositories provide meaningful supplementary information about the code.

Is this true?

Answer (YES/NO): YES